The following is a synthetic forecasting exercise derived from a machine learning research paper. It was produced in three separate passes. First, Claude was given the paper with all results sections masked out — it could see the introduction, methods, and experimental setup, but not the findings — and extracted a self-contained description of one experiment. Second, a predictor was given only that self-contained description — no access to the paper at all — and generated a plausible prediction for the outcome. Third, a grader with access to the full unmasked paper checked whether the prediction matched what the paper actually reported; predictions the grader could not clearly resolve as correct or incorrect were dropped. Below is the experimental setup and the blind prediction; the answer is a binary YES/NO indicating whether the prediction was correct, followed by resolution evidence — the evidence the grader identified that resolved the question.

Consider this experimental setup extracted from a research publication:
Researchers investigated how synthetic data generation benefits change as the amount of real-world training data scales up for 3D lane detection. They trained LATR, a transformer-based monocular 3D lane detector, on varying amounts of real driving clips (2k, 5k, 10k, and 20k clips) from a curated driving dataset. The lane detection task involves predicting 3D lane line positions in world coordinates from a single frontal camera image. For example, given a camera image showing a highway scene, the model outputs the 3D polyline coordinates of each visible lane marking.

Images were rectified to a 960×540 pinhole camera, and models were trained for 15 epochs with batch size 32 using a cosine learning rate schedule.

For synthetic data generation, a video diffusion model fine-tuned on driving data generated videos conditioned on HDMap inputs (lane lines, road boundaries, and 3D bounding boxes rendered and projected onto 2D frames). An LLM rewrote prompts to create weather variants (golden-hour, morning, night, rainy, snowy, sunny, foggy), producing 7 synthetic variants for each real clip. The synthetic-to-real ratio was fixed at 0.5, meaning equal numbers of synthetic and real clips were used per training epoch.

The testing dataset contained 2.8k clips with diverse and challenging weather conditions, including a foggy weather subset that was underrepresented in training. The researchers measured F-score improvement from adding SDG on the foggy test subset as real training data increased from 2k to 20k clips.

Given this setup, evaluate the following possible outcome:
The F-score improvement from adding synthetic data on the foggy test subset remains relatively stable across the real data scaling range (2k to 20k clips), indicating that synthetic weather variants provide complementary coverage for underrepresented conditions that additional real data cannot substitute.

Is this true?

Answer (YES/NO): NO